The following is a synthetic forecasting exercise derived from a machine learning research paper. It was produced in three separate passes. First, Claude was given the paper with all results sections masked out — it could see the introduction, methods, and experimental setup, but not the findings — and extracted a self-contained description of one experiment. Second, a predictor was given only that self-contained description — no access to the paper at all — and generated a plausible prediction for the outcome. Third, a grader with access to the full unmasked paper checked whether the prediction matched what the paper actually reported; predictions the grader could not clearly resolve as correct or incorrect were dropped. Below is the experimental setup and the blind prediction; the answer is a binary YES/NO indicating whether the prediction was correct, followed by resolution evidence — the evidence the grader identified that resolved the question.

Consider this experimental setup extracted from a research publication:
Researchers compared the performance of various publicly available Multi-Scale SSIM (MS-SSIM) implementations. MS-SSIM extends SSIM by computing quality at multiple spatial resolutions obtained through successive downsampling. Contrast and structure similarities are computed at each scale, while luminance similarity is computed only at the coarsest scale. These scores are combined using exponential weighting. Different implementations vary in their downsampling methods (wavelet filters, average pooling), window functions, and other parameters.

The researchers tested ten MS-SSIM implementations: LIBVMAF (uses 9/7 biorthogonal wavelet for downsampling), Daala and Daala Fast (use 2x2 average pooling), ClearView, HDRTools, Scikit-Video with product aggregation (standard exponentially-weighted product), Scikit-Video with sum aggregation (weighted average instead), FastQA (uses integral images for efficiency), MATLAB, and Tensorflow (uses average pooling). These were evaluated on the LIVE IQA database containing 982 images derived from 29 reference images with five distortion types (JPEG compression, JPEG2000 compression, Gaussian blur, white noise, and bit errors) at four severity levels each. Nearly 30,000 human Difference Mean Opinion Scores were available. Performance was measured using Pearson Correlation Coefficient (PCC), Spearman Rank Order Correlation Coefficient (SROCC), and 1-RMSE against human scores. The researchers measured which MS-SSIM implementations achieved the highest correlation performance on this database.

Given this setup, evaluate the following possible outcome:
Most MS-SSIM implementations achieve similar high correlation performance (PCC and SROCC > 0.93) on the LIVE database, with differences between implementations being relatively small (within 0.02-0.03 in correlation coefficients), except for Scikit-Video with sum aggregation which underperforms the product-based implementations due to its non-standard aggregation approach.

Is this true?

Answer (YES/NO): NO